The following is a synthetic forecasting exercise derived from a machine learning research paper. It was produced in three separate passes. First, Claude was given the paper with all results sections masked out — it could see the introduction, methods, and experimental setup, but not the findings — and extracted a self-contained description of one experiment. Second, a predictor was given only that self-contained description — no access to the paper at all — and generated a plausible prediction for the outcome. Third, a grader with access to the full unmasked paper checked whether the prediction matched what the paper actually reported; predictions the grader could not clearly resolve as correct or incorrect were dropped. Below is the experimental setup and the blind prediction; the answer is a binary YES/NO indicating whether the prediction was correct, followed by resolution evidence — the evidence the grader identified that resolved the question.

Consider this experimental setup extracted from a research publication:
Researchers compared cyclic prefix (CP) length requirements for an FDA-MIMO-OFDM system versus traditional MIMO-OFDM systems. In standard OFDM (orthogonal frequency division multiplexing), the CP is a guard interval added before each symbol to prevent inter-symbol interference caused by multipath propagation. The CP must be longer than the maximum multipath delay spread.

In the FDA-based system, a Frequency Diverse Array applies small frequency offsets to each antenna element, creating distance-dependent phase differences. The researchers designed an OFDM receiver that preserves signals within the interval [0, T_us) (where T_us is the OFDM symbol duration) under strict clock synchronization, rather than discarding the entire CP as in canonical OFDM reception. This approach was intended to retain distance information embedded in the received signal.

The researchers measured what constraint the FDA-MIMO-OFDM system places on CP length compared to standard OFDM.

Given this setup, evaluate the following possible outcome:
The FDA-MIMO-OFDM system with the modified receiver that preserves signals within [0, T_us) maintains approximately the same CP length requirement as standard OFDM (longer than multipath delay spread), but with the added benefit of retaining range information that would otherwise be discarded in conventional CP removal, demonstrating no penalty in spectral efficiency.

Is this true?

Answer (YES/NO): NO